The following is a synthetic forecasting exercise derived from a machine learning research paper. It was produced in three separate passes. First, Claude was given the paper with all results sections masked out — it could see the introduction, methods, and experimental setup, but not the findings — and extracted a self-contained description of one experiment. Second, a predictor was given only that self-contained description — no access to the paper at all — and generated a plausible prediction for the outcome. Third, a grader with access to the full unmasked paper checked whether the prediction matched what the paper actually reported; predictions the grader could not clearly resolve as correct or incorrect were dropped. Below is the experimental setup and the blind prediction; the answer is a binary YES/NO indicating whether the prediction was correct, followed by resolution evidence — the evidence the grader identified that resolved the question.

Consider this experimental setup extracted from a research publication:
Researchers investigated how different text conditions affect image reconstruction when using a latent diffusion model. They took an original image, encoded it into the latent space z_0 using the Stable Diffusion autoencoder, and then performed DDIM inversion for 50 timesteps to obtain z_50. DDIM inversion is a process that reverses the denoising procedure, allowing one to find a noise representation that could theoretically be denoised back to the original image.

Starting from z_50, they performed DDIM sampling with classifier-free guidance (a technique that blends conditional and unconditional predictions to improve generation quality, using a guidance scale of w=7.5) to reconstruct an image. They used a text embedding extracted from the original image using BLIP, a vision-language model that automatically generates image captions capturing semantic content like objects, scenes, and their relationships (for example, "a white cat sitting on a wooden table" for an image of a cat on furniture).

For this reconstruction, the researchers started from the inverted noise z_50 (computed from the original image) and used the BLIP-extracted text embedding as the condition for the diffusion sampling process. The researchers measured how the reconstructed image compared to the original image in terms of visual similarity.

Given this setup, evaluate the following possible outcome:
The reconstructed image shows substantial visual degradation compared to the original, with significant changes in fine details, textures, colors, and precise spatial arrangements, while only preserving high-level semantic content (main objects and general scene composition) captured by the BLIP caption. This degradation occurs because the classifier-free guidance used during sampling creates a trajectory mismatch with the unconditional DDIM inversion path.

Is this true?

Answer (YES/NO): NO